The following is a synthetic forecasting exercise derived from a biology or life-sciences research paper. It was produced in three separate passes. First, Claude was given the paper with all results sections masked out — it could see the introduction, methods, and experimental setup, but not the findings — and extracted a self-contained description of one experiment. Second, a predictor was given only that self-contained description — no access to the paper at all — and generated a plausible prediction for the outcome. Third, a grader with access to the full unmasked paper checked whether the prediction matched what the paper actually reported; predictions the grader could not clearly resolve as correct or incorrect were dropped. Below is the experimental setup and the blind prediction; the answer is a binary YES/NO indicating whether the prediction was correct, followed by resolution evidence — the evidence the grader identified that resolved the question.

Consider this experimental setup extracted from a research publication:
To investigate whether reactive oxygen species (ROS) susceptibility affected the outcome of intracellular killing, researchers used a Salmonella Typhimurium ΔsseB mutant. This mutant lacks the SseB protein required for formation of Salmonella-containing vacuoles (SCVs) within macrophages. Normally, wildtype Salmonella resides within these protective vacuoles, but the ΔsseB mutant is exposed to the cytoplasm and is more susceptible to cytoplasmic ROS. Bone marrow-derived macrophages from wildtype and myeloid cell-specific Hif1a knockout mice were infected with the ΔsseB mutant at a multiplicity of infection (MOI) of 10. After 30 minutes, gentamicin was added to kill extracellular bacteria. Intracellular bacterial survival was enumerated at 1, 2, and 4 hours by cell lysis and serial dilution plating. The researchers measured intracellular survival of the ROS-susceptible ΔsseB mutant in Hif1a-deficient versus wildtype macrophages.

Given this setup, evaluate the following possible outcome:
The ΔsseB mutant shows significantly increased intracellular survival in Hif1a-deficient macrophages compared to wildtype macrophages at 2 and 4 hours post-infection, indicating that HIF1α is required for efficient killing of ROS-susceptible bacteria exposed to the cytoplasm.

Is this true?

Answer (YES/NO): NO